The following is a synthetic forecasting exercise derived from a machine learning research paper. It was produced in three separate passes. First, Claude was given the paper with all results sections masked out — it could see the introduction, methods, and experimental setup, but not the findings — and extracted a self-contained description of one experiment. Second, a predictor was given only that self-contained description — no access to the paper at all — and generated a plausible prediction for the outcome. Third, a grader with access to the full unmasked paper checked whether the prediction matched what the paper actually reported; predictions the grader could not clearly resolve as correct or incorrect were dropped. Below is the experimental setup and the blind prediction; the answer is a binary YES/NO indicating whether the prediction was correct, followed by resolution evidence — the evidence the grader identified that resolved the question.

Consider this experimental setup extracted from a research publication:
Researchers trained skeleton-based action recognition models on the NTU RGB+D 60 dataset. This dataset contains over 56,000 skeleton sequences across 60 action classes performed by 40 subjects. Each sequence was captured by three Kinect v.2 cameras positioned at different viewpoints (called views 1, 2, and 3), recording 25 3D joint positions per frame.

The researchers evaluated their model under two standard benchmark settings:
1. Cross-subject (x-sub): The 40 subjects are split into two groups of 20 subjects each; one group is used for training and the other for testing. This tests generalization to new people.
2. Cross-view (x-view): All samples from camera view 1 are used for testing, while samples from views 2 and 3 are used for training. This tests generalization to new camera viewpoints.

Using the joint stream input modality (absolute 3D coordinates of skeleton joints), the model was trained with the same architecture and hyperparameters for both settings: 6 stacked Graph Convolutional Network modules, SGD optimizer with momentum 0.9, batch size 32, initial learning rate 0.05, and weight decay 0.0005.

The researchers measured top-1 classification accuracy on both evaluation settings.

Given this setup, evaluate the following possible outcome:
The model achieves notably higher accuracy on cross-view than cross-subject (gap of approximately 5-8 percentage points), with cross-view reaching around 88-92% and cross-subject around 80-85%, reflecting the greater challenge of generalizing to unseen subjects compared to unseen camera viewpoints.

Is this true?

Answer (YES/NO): NO